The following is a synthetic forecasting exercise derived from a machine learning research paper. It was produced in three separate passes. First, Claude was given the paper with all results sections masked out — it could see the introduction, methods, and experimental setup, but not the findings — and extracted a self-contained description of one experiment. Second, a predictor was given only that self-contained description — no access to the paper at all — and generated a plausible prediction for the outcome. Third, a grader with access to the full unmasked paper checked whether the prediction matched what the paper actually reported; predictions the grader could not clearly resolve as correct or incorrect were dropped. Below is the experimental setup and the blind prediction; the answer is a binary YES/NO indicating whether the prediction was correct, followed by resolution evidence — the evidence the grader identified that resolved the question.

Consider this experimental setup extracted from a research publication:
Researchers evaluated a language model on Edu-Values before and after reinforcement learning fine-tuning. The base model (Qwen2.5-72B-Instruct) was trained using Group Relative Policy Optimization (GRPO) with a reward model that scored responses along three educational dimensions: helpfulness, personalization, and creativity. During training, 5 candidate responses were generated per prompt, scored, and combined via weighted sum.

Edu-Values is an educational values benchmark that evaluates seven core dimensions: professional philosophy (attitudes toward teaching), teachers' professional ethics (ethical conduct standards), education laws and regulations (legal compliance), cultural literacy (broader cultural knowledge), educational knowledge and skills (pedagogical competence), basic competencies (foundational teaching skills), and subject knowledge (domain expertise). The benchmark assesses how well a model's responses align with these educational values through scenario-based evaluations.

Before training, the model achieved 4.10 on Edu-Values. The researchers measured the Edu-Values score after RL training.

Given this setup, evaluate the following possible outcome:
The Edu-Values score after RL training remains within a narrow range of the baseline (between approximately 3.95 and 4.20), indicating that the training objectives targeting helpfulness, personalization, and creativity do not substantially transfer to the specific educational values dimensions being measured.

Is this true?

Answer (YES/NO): NO